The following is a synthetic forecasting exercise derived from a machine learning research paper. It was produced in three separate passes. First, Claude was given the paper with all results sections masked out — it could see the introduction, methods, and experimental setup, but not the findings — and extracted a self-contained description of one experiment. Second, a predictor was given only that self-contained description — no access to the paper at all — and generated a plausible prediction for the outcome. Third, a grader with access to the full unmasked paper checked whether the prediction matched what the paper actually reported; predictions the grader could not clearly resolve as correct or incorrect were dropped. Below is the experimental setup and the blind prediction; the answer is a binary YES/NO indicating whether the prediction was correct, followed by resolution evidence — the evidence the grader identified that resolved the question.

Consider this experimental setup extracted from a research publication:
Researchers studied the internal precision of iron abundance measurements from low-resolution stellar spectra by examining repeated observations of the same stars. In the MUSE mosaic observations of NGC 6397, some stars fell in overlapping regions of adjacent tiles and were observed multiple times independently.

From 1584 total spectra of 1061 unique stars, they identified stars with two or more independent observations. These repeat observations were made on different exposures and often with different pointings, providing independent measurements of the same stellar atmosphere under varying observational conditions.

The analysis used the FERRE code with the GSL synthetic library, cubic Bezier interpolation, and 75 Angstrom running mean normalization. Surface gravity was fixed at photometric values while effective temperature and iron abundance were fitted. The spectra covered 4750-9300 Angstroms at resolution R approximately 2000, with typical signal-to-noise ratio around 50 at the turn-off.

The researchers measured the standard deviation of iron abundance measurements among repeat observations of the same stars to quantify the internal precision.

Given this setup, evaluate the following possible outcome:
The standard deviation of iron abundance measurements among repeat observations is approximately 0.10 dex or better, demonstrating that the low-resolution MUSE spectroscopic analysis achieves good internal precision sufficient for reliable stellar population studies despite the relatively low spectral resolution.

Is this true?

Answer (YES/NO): YES